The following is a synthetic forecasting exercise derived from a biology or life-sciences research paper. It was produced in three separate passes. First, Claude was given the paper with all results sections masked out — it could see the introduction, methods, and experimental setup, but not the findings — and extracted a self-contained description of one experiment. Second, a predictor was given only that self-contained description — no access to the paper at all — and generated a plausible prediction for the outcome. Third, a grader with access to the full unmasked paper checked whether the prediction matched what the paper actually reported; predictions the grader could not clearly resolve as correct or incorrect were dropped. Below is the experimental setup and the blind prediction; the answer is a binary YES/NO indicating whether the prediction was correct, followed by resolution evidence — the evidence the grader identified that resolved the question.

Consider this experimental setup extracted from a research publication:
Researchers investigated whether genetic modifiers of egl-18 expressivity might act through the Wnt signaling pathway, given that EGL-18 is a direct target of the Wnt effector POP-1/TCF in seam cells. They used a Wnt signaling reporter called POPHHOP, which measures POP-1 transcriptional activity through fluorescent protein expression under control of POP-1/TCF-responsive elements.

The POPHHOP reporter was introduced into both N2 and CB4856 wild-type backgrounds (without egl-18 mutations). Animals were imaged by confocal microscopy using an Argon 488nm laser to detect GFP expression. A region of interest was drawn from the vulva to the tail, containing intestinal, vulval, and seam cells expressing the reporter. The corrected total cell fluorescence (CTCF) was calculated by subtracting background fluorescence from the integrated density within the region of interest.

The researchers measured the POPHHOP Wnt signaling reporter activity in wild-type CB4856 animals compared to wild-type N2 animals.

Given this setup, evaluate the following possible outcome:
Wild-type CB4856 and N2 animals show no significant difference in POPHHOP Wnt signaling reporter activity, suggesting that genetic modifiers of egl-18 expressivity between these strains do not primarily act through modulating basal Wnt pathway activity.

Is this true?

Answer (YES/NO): YES